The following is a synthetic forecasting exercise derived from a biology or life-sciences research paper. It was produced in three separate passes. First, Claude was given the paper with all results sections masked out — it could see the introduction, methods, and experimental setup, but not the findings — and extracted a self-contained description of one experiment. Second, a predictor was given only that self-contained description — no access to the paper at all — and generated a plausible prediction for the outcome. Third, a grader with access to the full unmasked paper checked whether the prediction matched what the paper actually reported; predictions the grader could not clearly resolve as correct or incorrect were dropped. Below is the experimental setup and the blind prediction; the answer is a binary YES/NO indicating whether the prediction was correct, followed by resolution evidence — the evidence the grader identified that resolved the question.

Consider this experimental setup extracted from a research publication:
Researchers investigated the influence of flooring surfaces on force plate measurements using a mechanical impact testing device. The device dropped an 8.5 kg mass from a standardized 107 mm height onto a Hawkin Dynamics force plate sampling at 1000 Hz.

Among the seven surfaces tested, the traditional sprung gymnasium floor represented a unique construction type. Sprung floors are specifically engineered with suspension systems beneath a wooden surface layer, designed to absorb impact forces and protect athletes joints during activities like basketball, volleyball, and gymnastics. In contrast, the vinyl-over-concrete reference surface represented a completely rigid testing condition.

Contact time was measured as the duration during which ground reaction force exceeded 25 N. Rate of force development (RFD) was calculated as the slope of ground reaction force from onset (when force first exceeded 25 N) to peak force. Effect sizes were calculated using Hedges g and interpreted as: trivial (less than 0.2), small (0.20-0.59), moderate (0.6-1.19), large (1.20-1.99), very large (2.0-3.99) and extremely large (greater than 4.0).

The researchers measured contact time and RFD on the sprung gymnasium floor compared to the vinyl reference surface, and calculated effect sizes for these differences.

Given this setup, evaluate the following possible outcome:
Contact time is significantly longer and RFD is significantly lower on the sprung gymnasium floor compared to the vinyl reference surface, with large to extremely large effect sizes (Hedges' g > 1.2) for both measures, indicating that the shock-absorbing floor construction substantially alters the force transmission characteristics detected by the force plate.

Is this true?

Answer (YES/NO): YES